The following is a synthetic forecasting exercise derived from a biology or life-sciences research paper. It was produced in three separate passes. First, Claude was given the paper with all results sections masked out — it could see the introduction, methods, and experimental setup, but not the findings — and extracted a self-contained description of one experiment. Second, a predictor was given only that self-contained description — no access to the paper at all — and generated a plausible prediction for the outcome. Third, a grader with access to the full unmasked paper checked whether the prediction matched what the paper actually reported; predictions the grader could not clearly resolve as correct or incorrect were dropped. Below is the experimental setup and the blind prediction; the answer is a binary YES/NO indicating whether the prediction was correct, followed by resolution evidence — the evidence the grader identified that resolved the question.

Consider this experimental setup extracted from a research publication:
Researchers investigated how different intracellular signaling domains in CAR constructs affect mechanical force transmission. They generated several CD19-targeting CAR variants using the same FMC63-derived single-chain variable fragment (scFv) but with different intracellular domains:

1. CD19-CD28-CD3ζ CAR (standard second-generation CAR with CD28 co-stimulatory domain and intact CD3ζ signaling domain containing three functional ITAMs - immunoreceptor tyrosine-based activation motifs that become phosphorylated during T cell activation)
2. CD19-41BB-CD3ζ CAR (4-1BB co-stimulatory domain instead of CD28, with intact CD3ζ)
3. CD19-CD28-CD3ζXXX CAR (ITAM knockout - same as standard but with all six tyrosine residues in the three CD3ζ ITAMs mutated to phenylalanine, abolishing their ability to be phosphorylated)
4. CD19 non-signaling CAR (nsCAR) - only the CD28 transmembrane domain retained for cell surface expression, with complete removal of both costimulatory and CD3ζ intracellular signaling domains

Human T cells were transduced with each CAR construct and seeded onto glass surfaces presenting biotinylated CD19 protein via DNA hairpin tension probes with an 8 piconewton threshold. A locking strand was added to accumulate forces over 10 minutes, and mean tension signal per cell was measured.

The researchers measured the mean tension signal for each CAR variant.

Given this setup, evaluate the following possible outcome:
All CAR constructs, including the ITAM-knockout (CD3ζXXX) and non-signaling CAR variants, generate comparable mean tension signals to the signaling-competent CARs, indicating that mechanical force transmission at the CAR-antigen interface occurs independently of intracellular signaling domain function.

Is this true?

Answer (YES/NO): NO